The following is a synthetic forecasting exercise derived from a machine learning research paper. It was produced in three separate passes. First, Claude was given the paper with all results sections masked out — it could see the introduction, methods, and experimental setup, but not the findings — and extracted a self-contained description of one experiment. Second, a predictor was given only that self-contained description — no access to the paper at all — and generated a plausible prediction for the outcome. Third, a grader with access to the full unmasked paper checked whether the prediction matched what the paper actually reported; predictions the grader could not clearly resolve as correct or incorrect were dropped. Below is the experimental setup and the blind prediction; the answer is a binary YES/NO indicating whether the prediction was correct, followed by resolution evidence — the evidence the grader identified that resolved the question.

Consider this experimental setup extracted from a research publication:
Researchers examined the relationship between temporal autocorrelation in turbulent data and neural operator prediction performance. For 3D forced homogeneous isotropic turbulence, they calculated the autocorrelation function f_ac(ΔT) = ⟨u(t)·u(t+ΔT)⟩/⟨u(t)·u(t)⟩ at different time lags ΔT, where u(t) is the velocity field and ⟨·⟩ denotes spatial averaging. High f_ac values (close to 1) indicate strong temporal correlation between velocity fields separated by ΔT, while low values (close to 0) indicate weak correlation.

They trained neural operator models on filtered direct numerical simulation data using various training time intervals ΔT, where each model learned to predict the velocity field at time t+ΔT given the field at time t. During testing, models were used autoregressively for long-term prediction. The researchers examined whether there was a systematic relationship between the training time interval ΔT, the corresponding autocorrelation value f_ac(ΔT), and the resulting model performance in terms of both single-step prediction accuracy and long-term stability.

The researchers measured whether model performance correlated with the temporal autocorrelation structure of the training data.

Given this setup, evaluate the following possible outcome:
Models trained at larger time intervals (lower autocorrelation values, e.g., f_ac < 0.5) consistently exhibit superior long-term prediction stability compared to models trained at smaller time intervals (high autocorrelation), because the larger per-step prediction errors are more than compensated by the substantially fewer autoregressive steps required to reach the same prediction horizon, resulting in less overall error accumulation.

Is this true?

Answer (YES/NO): NO